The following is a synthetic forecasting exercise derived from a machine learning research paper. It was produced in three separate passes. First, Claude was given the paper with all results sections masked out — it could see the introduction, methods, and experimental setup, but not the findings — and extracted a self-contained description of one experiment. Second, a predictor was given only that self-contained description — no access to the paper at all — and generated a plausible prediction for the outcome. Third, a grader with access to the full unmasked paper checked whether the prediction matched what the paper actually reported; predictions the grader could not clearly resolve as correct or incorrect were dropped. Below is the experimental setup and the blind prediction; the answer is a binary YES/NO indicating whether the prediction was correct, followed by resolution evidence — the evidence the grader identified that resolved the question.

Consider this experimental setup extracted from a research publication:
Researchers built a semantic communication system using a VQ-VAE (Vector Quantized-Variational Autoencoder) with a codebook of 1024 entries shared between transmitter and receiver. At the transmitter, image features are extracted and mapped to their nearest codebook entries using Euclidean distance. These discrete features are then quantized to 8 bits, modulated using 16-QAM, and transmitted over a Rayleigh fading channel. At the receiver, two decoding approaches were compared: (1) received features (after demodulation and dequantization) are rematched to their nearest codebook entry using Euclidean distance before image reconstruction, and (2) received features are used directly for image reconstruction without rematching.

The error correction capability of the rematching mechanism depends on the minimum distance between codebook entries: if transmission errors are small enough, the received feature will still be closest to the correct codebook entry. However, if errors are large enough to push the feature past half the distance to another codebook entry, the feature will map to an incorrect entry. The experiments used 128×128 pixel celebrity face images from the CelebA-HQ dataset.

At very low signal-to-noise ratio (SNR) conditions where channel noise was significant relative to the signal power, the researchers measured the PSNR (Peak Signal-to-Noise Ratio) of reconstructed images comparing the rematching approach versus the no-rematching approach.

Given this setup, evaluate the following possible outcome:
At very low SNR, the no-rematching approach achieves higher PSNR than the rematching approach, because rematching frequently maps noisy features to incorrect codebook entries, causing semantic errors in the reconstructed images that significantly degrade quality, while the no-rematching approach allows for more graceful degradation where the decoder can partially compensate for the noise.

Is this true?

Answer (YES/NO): NO